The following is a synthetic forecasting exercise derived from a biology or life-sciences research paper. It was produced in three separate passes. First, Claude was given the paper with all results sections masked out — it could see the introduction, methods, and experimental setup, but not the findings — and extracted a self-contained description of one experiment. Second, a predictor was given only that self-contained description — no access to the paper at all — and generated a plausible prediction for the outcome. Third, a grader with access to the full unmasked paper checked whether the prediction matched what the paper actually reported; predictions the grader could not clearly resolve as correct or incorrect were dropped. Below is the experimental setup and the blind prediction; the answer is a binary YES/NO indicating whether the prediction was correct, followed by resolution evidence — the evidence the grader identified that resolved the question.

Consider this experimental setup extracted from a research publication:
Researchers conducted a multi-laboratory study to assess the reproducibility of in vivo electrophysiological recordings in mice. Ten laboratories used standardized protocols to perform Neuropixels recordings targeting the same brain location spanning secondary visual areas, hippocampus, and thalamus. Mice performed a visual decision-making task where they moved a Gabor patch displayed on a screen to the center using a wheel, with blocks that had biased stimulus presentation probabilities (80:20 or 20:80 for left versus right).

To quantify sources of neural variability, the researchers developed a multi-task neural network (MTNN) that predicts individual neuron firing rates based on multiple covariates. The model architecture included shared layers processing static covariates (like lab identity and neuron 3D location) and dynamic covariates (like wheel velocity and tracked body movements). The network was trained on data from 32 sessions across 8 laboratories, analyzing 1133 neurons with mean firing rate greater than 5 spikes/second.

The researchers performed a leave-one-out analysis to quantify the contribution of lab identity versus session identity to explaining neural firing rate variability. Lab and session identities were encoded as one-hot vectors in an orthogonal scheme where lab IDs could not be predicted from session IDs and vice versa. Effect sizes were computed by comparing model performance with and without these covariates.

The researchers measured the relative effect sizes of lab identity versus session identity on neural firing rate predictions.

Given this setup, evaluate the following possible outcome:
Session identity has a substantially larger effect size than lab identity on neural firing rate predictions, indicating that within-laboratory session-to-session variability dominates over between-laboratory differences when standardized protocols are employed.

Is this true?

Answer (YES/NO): NO